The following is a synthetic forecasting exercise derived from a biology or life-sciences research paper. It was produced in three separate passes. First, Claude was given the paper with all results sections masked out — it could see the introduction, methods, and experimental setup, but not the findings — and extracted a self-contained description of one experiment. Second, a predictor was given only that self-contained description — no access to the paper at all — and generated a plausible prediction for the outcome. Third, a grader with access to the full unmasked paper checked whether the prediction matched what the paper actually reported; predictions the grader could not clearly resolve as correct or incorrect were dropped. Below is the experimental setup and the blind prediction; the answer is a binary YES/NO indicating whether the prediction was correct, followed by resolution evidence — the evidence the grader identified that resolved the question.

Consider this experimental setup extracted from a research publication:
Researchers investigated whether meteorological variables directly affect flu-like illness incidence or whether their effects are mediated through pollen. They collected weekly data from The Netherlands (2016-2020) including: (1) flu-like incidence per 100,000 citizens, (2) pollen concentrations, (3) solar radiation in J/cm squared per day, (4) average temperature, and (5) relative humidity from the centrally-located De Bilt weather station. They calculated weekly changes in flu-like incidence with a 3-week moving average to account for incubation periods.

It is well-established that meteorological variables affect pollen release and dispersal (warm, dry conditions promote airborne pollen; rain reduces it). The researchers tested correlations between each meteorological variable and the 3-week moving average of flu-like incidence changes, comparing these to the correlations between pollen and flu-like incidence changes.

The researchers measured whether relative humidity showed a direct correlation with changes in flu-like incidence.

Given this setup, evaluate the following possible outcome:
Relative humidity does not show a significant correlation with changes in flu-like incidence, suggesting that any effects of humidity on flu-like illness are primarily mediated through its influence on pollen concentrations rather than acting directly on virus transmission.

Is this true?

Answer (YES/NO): NO